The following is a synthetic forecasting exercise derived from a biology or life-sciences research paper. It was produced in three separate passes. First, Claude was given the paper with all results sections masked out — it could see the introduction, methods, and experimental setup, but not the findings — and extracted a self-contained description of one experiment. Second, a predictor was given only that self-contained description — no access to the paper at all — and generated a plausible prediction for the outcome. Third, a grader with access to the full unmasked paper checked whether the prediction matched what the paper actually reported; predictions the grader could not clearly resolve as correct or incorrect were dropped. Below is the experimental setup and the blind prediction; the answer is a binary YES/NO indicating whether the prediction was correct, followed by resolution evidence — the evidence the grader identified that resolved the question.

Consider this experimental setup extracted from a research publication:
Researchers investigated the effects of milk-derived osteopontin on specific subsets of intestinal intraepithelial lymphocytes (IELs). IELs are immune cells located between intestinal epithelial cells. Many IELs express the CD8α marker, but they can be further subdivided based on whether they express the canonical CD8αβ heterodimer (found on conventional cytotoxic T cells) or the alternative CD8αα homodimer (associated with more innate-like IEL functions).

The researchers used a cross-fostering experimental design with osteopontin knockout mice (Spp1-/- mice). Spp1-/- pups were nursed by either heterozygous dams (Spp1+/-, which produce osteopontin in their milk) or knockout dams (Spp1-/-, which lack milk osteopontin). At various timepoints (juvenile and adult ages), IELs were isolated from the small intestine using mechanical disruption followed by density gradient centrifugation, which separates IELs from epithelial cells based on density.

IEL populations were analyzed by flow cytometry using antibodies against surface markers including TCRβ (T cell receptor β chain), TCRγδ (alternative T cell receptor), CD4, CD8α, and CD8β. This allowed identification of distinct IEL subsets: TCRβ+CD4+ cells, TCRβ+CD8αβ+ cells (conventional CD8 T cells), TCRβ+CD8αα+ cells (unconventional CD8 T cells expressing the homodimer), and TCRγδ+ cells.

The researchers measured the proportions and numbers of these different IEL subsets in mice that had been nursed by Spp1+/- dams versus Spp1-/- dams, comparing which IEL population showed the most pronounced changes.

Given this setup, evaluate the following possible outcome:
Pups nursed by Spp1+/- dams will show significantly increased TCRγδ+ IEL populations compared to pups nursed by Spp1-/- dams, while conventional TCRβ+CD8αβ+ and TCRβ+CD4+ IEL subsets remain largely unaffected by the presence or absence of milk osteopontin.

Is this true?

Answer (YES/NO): NO